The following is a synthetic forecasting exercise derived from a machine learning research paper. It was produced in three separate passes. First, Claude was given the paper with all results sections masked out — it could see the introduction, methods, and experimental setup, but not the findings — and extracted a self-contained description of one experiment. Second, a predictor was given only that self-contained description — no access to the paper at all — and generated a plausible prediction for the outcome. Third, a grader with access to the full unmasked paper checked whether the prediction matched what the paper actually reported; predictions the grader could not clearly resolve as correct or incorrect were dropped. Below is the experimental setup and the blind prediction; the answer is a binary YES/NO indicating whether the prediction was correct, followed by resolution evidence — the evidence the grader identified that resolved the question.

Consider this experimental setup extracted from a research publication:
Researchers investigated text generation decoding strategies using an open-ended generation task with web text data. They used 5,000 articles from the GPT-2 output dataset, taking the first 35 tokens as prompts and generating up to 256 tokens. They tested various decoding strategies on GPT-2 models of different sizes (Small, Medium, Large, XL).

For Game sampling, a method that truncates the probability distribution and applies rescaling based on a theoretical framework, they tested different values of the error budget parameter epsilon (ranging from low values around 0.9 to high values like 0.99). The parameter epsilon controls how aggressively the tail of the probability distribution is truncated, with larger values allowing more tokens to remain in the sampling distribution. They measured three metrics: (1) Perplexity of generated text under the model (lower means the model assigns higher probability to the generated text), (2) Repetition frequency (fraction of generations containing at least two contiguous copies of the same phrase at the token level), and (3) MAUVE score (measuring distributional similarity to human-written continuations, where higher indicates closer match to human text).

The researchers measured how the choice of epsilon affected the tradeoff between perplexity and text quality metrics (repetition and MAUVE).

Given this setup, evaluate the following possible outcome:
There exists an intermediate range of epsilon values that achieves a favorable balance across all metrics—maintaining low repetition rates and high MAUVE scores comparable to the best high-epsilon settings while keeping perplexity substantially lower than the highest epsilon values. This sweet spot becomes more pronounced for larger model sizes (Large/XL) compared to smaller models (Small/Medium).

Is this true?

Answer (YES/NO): NO